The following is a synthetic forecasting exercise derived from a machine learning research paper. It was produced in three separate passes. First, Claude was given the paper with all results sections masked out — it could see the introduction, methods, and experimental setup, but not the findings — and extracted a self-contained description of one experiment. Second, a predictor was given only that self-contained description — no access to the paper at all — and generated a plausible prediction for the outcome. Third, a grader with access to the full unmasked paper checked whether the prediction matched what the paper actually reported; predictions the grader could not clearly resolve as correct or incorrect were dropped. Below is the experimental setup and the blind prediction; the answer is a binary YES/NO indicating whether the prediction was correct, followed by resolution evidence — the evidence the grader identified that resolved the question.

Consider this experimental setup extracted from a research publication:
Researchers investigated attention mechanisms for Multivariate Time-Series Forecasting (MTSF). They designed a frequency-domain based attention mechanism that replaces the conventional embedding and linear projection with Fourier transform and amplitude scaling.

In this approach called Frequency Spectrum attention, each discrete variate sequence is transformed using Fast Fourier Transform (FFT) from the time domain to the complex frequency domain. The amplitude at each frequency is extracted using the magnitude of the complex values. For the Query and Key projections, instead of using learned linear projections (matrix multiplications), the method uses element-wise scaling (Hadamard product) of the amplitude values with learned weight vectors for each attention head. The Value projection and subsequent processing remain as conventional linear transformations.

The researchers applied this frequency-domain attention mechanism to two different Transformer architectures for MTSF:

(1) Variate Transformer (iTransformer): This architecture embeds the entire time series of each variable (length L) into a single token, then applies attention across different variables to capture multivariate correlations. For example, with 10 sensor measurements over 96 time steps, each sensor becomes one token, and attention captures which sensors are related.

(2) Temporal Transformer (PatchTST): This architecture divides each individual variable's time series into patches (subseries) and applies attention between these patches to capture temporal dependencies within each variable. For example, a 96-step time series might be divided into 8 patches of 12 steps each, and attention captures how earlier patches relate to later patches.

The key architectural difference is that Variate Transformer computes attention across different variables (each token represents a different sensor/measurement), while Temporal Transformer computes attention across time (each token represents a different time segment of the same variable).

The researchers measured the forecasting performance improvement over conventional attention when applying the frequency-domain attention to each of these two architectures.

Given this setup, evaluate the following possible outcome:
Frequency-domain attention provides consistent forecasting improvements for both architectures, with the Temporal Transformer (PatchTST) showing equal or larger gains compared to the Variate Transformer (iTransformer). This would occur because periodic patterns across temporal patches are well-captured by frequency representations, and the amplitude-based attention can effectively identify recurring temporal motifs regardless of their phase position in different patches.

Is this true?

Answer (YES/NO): NO